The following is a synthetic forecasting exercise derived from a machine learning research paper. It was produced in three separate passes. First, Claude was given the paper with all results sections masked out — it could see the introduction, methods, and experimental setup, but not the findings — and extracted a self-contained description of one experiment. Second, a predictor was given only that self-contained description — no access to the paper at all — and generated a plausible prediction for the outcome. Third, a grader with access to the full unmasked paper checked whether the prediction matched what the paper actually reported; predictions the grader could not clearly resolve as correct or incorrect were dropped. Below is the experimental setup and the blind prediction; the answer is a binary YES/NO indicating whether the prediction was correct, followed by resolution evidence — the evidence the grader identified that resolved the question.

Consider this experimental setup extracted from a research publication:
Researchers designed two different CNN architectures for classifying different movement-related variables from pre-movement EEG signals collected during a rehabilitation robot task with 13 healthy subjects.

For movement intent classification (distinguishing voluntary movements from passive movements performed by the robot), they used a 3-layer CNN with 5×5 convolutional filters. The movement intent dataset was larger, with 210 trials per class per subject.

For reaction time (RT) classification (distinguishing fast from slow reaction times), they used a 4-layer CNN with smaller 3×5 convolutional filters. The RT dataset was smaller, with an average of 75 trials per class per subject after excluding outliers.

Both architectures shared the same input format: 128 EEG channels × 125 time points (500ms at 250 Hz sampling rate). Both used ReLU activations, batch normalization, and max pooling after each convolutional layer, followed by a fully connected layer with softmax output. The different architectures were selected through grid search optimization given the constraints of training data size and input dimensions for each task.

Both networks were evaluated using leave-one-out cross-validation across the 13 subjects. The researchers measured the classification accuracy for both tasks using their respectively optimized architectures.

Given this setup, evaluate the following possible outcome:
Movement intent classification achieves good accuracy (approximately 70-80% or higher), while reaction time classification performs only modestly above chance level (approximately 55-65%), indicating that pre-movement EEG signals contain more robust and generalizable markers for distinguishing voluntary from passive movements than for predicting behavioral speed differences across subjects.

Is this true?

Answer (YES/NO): NO